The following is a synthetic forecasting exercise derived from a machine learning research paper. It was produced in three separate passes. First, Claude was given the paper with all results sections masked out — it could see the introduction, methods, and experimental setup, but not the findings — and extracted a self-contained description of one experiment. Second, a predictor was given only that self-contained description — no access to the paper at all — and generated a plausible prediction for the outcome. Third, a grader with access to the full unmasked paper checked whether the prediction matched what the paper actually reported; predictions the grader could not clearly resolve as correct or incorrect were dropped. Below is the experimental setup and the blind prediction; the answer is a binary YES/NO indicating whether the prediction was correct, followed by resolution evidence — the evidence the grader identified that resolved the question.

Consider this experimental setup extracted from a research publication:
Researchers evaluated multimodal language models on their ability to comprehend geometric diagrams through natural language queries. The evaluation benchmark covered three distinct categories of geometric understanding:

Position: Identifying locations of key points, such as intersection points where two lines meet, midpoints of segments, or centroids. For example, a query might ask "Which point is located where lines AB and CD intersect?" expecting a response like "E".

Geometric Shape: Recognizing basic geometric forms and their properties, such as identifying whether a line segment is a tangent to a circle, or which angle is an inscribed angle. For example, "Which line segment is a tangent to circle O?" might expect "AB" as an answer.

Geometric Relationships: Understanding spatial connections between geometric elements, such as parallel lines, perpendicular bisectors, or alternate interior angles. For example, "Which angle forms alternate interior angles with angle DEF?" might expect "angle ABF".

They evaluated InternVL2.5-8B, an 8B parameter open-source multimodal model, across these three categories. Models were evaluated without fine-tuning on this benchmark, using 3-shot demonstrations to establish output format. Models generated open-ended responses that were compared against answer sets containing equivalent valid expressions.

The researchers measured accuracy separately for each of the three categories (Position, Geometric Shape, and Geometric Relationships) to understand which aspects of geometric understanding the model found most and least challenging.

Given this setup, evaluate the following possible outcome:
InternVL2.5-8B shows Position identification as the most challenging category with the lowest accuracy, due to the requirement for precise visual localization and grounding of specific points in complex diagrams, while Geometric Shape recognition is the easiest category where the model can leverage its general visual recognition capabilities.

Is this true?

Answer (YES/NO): NO